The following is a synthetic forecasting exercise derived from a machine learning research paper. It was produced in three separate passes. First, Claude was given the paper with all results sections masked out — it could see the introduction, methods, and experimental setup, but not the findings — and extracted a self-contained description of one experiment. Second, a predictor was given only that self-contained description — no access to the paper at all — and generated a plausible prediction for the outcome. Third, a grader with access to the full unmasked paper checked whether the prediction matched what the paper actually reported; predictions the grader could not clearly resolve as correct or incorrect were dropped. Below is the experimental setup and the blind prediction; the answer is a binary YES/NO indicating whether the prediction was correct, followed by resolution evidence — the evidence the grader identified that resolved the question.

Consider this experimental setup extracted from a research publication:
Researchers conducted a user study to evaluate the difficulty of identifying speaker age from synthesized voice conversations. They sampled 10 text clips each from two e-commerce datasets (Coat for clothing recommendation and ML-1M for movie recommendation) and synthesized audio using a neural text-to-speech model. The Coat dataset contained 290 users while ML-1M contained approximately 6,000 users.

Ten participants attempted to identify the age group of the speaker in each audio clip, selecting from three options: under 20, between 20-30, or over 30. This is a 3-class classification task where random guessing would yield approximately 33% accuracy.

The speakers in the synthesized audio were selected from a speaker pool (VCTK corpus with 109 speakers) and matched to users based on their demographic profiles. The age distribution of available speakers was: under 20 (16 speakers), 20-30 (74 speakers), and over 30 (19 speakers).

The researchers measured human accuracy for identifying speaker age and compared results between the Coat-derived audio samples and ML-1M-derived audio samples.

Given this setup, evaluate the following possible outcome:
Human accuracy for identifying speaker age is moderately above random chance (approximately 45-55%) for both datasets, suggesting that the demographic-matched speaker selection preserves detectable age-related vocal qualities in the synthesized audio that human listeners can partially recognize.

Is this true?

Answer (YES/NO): NO